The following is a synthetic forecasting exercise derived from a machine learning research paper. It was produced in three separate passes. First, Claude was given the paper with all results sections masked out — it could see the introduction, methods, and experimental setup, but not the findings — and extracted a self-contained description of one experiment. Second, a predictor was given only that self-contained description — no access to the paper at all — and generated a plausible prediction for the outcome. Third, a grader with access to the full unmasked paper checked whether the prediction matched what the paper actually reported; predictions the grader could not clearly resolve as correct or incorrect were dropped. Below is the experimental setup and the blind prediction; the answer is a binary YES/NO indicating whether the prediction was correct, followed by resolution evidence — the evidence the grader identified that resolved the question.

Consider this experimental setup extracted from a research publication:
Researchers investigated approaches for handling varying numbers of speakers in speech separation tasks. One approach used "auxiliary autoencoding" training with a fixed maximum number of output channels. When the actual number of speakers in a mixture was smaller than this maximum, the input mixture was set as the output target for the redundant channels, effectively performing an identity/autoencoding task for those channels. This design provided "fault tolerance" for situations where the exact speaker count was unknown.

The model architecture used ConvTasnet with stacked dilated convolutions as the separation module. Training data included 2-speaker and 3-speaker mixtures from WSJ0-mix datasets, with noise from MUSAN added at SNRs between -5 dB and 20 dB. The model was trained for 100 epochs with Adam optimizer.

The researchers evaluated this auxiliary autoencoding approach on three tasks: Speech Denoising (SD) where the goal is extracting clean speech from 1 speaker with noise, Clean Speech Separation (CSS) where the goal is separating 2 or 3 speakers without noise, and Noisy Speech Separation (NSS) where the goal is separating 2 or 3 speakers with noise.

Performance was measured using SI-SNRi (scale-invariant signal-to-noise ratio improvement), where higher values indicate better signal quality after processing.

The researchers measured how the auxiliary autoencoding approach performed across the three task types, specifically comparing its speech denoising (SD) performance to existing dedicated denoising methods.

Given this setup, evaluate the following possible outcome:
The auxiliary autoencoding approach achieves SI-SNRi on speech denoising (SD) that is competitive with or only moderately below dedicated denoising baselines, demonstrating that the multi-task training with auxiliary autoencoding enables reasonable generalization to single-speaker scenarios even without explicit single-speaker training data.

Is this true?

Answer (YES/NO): NO